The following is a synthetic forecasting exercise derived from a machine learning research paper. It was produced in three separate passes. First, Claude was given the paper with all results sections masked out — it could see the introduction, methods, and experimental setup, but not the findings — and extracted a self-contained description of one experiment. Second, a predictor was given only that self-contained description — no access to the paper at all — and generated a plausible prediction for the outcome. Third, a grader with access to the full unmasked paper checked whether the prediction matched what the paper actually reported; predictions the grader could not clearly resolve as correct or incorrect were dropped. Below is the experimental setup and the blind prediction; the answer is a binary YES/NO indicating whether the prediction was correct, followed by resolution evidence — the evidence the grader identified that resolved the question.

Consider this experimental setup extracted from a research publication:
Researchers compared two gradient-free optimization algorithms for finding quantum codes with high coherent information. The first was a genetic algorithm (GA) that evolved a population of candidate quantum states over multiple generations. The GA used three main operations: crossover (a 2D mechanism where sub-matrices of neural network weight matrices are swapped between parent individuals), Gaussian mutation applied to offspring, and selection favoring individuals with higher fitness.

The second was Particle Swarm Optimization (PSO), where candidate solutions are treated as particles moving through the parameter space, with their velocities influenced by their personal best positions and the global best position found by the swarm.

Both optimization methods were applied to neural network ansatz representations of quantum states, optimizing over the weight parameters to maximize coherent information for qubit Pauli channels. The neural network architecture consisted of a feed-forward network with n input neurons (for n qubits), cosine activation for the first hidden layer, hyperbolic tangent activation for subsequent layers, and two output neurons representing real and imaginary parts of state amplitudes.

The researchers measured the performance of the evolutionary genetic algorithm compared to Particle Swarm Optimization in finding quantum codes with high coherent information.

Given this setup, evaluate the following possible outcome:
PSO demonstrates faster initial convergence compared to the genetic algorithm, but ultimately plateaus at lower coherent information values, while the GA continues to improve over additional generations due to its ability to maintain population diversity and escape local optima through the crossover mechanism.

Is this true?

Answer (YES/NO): NO